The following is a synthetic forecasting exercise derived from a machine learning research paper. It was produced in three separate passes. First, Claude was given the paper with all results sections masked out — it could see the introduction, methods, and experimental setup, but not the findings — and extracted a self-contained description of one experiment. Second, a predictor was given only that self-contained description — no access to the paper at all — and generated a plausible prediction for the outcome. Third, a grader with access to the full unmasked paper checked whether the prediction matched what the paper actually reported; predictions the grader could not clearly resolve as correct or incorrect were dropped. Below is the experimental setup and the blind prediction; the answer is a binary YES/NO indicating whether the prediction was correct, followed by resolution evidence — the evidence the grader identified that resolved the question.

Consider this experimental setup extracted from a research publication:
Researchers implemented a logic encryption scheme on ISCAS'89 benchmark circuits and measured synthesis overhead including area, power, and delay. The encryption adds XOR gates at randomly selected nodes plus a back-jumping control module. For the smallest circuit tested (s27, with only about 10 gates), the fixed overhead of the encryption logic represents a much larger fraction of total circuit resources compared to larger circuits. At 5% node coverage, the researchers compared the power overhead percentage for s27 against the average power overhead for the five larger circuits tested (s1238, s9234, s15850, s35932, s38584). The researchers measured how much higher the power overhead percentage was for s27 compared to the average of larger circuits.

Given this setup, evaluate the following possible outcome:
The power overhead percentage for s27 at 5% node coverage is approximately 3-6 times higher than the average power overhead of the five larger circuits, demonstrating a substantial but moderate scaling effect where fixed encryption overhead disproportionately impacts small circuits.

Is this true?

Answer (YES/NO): NO